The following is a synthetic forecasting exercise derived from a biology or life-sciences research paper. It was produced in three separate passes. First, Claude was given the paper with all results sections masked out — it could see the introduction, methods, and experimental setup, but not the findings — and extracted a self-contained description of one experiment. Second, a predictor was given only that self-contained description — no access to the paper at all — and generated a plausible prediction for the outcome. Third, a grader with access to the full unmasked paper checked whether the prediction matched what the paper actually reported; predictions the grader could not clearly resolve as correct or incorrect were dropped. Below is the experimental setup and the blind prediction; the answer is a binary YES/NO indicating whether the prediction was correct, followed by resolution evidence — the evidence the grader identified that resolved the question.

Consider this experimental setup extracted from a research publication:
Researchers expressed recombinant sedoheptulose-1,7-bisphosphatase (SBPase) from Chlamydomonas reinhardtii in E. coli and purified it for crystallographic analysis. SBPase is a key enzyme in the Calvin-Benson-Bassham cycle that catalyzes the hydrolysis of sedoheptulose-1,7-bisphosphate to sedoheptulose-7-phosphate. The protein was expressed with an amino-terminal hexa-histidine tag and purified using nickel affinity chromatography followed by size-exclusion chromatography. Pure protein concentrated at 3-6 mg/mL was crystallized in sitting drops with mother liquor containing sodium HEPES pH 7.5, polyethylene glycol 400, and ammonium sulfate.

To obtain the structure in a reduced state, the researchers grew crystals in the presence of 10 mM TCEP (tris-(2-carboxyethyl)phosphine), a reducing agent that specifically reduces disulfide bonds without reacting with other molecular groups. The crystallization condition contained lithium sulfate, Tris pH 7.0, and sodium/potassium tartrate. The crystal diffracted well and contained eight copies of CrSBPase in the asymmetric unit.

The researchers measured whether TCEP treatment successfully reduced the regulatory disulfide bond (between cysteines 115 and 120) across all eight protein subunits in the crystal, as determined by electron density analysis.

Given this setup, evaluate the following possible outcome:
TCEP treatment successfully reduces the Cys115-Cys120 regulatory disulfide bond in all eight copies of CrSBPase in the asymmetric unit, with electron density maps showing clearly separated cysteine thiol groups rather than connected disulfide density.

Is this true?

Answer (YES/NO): NO